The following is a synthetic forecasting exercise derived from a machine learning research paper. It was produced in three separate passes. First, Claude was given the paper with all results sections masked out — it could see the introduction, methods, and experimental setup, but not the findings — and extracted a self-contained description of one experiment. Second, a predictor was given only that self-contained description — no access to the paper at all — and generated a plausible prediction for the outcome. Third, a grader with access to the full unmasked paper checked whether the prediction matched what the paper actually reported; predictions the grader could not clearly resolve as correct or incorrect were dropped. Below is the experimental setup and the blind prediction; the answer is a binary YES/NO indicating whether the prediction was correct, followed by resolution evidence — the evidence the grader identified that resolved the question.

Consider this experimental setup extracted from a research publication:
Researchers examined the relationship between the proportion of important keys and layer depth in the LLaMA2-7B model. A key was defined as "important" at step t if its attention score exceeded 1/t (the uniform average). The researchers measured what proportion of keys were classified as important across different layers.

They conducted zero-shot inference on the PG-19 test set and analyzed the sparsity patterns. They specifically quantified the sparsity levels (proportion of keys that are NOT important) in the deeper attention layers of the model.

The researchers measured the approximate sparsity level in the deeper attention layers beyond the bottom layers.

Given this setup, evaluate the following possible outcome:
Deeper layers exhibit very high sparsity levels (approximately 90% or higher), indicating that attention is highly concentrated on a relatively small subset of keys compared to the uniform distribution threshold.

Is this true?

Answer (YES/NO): YES